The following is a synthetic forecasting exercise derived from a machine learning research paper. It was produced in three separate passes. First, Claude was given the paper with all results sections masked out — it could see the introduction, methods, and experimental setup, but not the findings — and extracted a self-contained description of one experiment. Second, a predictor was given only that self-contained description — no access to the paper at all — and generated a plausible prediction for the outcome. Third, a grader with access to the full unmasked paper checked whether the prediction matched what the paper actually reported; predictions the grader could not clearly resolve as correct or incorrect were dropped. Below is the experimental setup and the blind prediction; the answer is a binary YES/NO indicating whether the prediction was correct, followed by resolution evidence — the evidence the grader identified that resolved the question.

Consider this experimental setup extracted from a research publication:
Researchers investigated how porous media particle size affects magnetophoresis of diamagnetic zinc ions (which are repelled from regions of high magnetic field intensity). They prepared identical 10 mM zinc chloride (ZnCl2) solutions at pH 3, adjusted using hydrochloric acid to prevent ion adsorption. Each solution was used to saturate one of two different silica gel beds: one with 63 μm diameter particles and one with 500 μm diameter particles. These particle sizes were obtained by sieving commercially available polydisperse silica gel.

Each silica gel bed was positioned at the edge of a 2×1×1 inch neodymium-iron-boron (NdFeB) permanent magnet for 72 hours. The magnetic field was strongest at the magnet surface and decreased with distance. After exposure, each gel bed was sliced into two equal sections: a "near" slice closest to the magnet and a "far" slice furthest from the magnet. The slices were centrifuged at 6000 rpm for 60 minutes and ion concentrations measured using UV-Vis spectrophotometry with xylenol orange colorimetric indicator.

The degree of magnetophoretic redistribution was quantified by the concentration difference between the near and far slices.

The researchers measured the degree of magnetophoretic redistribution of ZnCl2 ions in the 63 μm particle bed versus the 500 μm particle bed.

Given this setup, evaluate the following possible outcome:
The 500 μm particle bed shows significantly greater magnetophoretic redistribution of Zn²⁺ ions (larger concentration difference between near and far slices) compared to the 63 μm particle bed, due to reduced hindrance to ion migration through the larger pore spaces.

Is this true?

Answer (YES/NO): YES